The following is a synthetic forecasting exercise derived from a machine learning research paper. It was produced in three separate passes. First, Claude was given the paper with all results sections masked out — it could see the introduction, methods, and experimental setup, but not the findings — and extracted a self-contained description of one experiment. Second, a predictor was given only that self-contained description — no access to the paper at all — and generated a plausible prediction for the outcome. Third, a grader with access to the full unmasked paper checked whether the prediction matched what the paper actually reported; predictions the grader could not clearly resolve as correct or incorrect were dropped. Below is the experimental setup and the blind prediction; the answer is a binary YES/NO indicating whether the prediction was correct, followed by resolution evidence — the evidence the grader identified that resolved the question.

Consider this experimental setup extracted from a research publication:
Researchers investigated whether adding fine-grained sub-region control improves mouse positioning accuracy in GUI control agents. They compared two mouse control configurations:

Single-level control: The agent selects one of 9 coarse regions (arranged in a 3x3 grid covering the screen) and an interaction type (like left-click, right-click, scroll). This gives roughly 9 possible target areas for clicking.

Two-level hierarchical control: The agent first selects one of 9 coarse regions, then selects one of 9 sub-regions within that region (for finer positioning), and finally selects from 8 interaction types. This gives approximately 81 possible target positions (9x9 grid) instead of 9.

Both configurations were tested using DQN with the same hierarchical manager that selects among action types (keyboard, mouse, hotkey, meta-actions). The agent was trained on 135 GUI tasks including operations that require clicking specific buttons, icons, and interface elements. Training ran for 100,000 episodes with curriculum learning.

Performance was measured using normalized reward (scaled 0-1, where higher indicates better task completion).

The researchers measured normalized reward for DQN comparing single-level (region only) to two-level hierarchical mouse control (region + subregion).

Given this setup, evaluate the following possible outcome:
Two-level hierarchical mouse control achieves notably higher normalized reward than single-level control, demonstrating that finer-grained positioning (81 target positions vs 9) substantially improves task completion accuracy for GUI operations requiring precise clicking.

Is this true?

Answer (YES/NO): YES